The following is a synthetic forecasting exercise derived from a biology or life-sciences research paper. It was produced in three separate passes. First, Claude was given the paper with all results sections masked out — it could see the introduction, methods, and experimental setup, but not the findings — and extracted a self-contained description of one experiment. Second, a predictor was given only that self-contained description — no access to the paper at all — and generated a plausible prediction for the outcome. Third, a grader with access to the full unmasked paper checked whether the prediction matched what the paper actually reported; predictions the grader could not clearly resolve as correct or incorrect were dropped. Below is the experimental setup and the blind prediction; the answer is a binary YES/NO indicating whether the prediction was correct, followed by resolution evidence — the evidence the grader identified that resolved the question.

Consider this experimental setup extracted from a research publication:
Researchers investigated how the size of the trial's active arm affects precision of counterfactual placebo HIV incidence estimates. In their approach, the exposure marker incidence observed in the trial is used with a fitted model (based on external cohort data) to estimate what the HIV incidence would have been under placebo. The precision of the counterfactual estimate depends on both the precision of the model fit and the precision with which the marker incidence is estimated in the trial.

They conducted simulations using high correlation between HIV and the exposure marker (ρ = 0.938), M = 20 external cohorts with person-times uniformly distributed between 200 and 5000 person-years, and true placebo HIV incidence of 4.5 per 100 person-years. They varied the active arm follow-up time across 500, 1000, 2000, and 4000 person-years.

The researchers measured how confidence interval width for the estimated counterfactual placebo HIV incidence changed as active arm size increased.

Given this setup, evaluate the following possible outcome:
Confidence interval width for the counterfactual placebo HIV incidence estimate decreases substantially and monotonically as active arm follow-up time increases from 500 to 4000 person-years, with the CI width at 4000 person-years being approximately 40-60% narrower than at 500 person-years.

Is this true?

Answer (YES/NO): NO